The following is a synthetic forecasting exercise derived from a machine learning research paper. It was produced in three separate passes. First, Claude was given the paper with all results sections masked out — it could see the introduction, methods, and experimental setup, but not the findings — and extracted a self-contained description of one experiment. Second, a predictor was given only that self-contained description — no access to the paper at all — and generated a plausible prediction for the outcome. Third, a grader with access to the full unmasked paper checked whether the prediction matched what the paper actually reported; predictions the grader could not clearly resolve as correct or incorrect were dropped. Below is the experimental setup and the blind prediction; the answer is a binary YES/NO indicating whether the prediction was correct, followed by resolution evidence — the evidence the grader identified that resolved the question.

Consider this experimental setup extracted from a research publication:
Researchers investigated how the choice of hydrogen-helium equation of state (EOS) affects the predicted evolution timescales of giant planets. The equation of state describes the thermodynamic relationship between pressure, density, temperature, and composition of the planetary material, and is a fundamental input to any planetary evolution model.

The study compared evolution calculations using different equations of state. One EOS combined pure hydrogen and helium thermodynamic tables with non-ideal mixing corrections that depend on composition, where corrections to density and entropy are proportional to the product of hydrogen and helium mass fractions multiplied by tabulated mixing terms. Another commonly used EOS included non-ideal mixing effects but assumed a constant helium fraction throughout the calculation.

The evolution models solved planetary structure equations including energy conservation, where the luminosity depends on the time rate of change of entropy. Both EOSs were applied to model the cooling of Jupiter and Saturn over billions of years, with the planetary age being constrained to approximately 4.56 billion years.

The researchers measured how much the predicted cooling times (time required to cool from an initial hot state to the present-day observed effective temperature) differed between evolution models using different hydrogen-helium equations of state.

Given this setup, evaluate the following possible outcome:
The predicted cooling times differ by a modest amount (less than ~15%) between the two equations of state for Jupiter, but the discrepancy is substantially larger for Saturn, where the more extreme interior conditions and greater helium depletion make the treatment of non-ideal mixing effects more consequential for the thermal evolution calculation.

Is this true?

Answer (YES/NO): NO